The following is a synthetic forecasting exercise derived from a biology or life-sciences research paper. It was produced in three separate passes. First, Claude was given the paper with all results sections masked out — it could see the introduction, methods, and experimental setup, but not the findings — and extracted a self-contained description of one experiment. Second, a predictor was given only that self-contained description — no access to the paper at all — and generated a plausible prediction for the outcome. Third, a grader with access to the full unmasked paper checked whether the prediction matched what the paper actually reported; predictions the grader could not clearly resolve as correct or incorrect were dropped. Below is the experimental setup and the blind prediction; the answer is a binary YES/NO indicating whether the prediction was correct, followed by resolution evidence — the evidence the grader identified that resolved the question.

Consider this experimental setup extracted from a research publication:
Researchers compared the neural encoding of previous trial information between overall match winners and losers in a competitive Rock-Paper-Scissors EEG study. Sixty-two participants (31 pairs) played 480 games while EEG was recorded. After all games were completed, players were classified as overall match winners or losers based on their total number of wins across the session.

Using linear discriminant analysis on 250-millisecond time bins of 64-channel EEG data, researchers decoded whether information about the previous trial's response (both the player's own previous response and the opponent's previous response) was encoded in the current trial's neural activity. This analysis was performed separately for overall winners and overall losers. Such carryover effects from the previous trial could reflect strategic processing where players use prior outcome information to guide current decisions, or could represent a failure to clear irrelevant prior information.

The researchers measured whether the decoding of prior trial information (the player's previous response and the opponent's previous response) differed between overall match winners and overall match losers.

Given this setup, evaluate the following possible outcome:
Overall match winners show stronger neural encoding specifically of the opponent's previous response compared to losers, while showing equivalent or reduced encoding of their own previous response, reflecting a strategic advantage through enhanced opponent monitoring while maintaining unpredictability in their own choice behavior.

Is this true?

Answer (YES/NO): NO